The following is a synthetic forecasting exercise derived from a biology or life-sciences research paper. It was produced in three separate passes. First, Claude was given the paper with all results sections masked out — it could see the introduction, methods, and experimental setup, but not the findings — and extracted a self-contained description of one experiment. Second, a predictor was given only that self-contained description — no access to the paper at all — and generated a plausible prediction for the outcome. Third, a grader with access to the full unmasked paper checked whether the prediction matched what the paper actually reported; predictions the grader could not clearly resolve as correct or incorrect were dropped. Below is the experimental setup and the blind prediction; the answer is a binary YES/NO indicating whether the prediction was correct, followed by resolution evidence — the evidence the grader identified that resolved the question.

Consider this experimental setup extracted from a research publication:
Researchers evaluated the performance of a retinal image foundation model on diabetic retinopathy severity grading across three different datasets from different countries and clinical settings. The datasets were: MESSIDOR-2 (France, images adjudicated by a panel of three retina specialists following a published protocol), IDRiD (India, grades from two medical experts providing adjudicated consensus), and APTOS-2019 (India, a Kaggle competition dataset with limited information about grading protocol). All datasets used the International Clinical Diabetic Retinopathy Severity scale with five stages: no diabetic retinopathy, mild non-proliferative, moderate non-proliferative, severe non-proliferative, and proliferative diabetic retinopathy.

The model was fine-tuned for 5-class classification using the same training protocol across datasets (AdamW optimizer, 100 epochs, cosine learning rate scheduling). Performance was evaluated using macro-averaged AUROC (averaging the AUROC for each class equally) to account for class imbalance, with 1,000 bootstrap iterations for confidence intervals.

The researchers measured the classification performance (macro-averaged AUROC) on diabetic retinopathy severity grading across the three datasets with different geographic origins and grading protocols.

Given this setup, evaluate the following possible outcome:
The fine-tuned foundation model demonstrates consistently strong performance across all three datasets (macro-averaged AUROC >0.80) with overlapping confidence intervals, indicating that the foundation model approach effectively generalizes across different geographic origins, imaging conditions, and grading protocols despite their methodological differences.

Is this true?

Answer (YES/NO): NO